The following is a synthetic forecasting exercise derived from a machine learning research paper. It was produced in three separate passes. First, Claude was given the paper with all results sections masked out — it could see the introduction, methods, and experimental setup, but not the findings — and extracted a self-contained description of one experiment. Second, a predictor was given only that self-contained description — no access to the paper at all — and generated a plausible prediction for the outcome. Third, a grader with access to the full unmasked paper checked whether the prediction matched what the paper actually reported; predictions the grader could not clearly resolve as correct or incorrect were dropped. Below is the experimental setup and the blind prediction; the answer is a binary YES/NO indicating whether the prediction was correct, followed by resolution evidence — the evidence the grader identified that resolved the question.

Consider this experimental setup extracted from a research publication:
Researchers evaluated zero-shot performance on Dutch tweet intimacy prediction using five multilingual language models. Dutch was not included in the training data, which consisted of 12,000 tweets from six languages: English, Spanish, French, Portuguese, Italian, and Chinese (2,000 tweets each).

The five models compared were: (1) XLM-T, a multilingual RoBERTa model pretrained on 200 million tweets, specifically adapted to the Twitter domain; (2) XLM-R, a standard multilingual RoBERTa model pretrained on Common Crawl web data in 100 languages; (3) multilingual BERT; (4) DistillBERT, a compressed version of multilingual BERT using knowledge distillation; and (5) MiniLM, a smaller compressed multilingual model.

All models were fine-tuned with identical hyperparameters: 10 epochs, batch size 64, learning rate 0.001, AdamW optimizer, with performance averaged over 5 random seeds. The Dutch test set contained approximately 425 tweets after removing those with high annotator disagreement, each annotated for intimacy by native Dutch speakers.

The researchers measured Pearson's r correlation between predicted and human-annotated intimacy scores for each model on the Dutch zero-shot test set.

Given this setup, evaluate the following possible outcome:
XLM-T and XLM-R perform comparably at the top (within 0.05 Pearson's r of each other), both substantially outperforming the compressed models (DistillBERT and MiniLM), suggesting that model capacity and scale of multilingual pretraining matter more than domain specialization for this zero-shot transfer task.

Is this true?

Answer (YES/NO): NO